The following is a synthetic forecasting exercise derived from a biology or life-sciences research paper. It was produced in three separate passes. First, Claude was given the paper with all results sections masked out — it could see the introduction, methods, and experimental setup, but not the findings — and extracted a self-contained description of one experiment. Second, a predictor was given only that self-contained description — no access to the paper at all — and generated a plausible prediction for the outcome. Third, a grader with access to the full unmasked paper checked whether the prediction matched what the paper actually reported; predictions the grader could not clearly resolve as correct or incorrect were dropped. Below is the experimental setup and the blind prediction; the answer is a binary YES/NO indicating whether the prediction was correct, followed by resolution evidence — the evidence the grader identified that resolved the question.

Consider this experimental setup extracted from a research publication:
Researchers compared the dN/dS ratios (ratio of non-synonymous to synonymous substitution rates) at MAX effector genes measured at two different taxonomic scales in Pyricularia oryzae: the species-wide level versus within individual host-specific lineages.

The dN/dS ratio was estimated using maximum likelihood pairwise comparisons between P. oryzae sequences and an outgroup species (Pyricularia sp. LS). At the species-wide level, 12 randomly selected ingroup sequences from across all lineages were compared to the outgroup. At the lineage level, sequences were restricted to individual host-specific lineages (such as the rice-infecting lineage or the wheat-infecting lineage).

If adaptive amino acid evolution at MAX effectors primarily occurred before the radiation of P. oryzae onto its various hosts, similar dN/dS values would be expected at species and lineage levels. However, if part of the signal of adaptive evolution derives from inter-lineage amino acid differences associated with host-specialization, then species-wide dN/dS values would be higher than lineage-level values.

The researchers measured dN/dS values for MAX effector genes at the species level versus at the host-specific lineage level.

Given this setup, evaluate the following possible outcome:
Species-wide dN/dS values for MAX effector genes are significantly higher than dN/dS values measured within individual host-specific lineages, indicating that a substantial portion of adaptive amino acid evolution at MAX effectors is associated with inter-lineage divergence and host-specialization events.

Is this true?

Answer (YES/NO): NO